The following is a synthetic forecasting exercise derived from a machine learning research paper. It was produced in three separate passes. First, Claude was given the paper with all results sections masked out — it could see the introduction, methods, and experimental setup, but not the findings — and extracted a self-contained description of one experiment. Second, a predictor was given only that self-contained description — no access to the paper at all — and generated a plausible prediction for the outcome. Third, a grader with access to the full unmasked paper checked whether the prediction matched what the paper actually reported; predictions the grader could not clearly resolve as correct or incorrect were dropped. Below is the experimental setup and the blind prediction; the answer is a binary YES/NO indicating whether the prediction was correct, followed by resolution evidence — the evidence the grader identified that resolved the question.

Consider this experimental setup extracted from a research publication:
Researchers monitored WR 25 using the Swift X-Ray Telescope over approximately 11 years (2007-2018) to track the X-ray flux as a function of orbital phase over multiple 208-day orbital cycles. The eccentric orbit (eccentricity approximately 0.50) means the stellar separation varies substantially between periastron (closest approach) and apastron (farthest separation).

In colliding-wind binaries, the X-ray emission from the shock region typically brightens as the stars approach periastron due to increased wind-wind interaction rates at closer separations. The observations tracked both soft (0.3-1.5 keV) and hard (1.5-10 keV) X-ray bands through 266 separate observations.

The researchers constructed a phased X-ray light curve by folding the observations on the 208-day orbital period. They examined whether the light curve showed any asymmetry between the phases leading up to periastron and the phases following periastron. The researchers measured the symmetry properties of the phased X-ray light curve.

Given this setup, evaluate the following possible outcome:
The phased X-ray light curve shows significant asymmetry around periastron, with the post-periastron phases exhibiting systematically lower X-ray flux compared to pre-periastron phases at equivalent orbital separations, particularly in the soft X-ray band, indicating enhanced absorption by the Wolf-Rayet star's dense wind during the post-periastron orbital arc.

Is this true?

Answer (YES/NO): YES